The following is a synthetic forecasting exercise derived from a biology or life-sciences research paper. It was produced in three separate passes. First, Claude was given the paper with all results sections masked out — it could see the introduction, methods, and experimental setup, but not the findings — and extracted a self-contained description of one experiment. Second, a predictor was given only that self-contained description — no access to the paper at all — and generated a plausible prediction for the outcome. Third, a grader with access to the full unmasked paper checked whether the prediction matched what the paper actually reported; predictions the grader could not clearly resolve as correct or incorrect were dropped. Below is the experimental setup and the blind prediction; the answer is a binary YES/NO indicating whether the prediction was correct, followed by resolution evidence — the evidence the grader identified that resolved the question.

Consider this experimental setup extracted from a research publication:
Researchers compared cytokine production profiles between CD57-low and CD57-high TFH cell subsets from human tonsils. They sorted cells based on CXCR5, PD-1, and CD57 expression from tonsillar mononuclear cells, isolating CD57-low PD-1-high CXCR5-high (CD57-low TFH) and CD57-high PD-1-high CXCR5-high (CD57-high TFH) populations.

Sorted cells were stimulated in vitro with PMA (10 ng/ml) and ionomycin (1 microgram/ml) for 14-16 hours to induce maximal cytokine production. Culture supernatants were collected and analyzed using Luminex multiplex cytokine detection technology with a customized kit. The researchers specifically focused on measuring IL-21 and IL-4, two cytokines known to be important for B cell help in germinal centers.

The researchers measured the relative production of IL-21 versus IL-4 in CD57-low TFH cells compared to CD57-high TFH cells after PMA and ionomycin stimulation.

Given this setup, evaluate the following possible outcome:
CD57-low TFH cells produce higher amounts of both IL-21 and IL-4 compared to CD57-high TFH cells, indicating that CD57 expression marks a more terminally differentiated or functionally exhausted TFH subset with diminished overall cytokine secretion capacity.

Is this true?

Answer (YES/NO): NO